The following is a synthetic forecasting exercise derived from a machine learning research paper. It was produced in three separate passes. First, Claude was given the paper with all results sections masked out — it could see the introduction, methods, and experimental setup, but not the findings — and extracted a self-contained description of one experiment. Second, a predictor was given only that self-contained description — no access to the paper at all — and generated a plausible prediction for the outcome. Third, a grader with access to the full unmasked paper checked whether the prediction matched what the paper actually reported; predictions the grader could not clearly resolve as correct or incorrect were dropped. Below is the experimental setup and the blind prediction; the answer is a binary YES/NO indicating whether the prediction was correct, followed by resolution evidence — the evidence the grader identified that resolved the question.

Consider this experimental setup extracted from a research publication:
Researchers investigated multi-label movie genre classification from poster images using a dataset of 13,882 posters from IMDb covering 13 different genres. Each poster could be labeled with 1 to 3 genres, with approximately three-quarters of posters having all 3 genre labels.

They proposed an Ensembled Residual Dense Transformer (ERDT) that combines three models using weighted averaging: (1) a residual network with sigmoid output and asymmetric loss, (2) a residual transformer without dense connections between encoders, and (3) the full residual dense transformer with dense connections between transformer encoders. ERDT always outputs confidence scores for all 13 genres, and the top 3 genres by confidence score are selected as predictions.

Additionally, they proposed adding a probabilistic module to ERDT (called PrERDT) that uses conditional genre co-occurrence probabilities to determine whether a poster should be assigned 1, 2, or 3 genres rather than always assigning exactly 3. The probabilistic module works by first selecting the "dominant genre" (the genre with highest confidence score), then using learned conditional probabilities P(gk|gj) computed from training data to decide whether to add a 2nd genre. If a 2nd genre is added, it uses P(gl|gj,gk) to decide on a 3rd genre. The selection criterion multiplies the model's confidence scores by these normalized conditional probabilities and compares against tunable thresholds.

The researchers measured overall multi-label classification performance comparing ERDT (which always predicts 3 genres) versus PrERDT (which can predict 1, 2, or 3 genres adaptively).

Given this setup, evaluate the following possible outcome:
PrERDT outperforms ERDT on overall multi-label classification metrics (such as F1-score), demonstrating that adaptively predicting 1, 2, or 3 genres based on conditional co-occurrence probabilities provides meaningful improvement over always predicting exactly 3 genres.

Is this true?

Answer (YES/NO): NO